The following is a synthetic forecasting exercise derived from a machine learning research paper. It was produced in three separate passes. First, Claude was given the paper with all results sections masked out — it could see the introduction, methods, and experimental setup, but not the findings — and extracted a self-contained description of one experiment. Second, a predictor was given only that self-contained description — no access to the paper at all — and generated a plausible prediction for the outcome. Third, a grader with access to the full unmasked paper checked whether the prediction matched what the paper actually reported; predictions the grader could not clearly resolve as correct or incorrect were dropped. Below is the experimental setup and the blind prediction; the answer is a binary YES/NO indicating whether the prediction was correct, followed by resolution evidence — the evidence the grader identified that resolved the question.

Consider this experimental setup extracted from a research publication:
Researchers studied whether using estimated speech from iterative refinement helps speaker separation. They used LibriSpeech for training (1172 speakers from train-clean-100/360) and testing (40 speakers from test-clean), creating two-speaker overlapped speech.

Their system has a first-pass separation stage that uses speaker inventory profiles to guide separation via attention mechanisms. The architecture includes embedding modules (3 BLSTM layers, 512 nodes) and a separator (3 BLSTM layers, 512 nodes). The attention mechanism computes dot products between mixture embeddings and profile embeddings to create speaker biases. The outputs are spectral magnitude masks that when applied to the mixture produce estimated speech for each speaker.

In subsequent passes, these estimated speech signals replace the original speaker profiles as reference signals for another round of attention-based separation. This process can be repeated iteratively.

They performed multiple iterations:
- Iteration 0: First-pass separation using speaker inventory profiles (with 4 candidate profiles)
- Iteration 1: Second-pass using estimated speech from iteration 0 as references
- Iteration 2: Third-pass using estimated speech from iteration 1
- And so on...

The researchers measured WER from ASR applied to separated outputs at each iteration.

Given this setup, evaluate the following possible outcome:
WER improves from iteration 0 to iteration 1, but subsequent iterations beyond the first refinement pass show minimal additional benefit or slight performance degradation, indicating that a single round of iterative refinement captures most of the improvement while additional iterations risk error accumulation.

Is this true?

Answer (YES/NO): NO